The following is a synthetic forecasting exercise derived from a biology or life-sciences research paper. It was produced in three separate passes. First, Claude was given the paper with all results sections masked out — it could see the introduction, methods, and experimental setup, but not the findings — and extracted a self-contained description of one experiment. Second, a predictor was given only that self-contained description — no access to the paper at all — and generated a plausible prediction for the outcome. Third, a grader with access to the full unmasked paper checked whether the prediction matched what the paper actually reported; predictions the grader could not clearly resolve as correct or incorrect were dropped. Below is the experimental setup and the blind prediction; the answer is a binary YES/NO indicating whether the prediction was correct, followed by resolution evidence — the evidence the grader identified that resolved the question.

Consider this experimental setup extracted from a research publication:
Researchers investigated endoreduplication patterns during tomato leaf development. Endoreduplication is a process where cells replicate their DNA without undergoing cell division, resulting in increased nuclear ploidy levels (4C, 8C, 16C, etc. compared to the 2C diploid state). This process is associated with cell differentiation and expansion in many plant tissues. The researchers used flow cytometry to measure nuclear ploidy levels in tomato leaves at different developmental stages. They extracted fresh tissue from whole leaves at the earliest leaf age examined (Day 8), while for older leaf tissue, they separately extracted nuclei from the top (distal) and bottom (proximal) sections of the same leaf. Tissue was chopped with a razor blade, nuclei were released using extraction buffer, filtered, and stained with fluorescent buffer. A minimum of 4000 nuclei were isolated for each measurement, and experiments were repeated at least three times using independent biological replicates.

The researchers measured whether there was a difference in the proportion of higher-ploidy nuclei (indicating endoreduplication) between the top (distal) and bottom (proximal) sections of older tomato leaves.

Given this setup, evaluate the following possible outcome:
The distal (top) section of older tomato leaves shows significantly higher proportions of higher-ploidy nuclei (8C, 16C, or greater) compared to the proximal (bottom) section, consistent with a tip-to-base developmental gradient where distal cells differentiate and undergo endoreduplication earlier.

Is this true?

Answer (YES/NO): NO